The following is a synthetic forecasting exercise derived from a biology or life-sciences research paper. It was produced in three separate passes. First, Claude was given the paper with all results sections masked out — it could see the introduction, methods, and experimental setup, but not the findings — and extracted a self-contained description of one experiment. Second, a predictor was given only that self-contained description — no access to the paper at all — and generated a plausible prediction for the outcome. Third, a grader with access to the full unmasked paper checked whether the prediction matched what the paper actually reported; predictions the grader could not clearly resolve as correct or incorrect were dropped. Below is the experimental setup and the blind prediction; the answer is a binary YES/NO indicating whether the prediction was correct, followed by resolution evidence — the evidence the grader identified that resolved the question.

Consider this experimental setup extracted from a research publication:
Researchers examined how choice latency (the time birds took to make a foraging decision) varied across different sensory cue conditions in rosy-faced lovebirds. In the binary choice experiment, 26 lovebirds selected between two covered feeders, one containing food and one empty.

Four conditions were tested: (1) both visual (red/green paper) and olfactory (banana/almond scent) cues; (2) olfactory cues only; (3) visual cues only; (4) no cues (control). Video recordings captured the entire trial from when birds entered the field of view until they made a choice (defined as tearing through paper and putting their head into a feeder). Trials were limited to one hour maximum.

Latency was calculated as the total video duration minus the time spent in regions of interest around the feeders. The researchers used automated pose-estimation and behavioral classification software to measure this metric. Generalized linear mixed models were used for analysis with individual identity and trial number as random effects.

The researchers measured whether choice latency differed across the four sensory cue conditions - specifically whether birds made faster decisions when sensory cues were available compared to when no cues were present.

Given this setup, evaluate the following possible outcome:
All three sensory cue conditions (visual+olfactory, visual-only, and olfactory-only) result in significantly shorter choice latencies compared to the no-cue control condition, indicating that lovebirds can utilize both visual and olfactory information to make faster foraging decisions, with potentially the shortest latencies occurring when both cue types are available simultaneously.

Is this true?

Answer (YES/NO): NO